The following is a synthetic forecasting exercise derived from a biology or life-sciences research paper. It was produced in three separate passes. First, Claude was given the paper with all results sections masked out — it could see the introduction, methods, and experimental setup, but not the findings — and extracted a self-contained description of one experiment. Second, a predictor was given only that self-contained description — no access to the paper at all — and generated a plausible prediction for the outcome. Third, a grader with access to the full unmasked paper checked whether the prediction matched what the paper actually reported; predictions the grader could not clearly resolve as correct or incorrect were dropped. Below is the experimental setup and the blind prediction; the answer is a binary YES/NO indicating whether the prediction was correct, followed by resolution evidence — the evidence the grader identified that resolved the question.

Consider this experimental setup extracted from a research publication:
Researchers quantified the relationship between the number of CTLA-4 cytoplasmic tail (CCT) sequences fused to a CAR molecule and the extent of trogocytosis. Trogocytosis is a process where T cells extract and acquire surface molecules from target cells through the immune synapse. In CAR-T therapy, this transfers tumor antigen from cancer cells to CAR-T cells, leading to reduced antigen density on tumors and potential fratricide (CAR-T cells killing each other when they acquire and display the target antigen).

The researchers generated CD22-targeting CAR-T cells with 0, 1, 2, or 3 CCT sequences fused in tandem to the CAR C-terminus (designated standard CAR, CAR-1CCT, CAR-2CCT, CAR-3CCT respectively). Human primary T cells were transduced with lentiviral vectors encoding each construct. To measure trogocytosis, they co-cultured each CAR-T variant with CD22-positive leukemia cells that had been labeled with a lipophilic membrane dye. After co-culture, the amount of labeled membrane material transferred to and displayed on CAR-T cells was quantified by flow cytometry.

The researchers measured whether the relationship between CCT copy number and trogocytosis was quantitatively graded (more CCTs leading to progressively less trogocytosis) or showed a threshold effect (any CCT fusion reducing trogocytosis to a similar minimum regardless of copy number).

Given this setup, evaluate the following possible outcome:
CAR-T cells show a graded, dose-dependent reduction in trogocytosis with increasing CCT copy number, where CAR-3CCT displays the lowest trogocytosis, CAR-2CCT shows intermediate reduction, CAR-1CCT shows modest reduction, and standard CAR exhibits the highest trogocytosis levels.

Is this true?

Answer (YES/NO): YES